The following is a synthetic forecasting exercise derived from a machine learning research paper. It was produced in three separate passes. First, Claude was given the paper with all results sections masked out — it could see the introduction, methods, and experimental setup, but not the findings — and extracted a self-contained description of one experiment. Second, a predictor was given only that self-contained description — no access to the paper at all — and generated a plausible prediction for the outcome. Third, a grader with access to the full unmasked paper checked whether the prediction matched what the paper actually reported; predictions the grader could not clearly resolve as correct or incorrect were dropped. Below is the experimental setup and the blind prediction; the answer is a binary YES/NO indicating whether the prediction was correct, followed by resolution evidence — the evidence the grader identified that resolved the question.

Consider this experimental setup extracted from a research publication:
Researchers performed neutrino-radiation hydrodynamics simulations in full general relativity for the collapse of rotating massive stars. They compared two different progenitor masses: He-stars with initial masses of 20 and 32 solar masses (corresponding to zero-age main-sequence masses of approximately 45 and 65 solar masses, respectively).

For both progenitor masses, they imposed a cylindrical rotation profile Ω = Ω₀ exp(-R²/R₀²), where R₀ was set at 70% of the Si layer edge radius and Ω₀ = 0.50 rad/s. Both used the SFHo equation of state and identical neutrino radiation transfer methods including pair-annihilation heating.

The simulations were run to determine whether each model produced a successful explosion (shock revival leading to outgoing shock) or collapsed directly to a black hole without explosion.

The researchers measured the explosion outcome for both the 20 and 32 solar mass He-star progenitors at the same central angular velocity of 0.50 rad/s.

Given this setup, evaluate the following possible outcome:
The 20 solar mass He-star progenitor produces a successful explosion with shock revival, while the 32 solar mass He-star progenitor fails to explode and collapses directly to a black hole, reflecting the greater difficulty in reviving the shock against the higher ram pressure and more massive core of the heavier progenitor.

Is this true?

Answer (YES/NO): YES